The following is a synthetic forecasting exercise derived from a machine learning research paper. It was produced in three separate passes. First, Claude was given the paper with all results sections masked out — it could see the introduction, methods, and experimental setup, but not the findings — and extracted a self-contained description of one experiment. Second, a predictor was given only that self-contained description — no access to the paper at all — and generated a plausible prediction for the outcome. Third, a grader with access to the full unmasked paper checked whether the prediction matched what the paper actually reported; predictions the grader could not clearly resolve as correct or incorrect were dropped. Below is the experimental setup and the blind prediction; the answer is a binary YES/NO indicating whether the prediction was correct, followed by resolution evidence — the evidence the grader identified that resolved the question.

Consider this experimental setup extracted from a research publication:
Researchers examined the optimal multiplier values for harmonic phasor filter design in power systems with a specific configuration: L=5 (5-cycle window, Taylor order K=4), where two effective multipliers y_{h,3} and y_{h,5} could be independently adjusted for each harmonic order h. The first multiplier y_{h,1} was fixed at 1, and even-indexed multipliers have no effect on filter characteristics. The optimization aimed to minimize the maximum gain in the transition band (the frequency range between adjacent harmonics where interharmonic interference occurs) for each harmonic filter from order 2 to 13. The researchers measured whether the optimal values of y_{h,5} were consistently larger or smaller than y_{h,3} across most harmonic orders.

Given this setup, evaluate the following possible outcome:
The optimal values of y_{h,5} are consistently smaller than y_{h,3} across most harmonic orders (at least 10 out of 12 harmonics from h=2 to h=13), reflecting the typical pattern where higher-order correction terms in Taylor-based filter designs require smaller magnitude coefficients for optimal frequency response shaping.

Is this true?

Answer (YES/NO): NO